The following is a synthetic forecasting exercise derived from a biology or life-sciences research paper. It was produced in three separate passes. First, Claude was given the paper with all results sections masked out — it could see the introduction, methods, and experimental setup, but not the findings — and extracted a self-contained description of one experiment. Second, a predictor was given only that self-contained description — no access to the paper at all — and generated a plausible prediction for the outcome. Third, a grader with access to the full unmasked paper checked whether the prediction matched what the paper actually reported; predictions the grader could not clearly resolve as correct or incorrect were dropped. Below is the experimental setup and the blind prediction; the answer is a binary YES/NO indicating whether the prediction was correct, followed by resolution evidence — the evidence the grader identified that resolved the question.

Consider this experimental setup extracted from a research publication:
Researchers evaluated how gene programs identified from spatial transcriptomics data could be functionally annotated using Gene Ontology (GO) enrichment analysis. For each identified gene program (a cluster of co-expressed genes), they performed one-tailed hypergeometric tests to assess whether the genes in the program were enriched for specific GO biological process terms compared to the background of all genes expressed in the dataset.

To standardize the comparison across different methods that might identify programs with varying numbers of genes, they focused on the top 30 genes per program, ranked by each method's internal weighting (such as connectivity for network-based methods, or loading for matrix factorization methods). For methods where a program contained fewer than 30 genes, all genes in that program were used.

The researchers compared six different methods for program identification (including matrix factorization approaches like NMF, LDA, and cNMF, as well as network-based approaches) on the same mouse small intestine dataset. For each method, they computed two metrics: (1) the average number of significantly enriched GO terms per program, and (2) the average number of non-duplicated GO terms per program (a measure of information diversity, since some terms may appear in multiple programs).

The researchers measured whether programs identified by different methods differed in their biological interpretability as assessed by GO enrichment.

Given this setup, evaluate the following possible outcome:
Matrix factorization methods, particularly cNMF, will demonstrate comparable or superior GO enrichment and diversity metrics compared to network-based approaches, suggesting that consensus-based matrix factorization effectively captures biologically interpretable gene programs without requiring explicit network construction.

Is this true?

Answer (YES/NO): YES